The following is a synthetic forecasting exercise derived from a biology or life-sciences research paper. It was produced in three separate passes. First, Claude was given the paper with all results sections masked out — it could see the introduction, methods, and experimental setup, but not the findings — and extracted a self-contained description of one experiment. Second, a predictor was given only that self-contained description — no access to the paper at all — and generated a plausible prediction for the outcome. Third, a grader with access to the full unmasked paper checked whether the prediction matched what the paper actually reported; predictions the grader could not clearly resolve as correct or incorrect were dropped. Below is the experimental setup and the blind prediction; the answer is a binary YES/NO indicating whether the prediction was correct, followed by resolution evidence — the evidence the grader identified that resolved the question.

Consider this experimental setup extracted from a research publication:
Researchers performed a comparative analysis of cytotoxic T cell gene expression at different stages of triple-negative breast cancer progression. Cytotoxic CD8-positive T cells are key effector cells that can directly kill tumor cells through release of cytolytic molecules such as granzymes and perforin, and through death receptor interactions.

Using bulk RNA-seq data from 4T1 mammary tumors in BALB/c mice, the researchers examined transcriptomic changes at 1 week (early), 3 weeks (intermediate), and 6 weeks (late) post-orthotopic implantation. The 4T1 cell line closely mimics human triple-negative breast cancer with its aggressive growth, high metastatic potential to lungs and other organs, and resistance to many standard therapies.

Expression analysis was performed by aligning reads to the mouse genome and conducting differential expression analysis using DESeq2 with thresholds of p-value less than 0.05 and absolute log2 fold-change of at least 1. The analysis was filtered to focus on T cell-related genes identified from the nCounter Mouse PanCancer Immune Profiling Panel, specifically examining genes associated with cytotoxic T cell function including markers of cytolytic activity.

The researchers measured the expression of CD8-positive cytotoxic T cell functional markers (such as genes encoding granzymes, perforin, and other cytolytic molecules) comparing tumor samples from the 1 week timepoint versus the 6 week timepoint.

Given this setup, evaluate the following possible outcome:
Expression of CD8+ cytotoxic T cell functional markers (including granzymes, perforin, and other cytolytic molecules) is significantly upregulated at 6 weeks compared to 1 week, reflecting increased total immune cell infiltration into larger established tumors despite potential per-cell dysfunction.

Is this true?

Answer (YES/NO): NO